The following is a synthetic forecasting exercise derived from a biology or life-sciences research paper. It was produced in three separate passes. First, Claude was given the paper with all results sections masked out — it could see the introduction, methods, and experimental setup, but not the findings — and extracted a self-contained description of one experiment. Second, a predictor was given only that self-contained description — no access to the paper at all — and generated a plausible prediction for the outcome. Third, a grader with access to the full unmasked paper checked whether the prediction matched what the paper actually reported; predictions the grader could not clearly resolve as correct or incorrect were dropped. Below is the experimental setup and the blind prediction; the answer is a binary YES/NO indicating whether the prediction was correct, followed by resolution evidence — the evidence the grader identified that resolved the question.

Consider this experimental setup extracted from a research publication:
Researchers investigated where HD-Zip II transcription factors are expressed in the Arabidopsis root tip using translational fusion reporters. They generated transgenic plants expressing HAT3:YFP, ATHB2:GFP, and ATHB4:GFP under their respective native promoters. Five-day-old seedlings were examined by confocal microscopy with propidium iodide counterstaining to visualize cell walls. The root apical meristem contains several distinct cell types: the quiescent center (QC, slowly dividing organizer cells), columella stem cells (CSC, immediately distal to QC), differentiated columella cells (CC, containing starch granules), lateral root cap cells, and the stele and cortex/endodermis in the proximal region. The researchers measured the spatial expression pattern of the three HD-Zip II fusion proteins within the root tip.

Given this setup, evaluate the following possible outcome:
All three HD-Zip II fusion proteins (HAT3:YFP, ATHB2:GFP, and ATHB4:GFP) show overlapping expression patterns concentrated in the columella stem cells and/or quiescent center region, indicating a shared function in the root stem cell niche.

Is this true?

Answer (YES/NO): NO